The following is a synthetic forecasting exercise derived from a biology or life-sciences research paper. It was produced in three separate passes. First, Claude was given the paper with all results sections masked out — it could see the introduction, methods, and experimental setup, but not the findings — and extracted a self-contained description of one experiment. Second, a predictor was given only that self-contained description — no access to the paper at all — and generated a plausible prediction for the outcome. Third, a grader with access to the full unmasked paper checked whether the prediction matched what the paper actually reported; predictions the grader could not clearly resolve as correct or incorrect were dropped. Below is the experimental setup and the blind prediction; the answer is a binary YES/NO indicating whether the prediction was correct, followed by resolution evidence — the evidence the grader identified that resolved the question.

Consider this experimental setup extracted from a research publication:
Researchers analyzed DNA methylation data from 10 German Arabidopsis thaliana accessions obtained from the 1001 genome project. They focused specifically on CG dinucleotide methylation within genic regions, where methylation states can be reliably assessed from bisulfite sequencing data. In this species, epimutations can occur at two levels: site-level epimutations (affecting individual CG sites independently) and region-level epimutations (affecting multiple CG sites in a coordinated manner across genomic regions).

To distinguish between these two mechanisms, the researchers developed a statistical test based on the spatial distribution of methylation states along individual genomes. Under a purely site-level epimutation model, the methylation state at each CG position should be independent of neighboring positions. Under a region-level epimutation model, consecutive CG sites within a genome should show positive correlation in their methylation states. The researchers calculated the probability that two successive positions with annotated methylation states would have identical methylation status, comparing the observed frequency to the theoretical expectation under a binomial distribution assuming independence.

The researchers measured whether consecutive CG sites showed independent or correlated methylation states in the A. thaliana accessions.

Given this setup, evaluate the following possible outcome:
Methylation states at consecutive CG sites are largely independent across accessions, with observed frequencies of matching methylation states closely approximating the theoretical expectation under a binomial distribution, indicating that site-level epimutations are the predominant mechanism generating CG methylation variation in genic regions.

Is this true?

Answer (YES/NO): NO